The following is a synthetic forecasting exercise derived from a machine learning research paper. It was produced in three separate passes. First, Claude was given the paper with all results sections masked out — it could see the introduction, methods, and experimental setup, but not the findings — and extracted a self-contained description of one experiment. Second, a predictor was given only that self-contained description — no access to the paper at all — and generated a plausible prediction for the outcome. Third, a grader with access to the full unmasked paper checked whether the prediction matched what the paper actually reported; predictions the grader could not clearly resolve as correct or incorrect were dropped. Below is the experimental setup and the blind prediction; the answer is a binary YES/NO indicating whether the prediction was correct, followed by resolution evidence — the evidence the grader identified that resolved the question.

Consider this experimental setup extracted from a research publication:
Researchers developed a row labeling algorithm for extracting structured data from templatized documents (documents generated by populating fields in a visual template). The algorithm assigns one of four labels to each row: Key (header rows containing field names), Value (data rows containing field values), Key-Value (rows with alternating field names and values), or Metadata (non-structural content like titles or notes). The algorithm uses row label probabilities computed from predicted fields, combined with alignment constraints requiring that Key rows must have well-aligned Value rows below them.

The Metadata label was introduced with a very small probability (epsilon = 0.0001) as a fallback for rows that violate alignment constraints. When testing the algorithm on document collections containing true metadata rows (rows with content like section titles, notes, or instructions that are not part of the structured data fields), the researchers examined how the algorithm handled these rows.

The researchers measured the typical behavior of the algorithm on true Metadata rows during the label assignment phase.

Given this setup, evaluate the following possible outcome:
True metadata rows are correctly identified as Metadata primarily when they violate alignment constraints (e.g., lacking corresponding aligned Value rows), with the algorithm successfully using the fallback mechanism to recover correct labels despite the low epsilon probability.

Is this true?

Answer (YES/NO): NO